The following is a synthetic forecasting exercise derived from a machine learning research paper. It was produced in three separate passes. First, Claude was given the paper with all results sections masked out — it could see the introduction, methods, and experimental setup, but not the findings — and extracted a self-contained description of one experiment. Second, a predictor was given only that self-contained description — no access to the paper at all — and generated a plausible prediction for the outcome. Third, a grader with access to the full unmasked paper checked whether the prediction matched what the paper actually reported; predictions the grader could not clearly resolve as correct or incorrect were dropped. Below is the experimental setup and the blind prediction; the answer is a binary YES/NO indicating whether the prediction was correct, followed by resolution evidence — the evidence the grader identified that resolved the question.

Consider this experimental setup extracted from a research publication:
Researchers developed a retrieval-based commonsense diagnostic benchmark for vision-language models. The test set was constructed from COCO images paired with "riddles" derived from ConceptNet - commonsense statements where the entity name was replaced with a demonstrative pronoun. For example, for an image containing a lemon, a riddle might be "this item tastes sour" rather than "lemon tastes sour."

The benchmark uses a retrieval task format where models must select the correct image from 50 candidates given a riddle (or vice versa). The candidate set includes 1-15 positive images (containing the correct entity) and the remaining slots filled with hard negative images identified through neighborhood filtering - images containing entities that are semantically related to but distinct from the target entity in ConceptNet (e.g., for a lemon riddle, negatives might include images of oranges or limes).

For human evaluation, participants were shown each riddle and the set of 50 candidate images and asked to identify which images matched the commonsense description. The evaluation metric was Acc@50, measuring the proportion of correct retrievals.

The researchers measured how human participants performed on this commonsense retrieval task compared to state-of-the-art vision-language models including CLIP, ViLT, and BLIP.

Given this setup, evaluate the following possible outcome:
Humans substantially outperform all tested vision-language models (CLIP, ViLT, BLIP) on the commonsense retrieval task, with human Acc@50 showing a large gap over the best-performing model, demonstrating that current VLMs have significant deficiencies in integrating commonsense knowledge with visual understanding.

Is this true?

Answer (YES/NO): YES